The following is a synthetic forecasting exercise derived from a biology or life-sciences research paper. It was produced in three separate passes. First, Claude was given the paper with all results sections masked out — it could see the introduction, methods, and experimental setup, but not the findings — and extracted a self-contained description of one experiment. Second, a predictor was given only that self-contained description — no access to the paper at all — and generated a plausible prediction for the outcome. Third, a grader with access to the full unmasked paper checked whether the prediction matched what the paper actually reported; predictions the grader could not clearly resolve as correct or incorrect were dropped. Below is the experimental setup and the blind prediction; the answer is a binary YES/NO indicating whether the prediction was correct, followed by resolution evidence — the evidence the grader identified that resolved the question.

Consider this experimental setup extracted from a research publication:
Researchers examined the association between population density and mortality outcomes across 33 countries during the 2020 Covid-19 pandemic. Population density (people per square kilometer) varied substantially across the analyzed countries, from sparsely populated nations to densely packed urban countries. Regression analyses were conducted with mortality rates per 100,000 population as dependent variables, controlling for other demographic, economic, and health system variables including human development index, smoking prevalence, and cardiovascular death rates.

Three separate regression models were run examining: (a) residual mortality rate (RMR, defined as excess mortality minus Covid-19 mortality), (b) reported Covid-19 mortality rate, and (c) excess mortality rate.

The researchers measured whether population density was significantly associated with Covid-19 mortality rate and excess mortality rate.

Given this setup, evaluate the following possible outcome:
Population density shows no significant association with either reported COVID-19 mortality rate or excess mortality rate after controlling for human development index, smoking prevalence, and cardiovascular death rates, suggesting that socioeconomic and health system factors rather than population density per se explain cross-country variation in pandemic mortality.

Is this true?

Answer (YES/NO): NO